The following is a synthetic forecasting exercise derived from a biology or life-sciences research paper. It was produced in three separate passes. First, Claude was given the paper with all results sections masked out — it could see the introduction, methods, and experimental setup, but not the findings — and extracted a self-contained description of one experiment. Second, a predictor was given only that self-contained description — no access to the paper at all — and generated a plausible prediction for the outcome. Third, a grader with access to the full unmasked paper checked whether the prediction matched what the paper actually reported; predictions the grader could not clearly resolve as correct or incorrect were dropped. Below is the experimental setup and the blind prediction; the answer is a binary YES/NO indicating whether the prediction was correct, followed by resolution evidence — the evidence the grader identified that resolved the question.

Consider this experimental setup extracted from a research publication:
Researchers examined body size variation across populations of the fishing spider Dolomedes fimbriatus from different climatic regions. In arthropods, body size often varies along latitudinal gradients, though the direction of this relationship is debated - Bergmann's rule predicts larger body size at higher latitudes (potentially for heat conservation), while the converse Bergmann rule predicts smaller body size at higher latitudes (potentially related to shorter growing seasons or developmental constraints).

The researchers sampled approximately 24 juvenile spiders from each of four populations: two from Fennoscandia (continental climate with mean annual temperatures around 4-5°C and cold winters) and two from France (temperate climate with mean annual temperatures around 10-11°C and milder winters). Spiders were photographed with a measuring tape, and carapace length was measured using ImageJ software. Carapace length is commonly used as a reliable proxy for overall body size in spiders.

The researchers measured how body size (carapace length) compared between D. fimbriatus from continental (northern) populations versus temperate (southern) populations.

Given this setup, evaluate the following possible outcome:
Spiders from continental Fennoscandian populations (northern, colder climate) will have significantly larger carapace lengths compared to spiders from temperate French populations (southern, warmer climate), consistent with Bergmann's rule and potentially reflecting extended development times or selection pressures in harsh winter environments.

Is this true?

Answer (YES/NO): NO